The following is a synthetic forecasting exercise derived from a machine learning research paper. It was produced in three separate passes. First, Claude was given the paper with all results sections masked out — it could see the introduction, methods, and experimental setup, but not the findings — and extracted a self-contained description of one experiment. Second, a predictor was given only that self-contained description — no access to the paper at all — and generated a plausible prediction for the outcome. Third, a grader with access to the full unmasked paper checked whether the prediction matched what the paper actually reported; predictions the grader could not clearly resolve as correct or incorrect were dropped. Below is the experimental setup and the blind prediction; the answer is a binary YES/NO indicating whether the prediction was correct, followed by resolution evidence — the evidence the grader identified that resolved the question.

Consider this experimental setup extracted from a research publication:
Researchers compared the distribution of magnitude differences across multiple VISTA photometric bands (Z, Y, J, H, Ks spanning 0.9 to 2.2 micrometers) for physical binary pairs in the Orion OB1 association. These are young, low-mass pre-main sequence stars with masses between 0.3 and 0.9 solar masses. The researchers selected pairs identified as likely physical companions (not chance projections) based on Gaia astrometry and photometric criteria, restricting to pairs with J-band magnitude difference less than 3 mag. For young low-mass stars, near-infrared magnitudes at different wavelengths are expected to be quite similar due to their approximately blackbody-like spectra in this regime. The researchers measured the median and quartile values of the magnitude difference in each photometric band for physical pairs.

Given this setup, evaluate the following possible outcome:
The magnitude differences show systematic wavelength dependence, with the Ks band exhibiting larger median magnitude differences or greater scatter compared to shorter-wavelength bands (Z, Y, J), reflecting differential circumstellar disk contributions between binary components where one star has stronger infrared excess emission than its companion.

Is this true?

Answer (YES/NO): NO